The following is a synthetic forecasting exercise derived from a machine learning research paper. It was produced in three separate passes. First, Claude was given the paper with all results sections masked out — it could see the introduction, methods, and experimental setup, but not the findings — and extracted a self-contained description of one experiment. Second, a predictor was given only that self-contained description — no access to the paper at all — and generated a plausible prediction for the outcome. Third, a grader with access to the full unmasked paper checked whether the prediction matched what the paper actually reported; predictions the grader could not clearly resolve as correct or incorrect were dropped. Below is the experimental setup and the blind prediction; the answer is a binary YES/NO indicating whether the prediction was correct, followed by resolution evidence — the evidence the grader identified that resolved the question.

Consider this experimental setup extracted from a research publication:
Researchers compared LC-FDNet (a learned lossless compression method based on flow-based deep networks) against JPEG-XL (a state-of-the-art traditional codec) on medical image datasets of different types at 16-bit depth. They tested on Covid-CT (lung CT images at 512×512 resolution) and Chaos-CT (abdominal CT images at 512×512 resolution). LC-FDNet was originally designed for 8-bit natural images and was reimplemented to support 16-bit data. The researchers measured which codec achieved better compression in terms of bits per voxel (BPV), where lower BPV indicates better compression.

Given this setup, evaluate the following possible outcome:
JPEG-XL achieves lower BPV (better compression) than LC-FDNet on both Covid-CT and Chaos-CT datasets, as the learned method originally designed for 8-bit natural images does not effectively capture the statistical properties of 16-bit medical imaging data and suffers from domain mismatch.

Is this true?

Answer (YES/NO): NO